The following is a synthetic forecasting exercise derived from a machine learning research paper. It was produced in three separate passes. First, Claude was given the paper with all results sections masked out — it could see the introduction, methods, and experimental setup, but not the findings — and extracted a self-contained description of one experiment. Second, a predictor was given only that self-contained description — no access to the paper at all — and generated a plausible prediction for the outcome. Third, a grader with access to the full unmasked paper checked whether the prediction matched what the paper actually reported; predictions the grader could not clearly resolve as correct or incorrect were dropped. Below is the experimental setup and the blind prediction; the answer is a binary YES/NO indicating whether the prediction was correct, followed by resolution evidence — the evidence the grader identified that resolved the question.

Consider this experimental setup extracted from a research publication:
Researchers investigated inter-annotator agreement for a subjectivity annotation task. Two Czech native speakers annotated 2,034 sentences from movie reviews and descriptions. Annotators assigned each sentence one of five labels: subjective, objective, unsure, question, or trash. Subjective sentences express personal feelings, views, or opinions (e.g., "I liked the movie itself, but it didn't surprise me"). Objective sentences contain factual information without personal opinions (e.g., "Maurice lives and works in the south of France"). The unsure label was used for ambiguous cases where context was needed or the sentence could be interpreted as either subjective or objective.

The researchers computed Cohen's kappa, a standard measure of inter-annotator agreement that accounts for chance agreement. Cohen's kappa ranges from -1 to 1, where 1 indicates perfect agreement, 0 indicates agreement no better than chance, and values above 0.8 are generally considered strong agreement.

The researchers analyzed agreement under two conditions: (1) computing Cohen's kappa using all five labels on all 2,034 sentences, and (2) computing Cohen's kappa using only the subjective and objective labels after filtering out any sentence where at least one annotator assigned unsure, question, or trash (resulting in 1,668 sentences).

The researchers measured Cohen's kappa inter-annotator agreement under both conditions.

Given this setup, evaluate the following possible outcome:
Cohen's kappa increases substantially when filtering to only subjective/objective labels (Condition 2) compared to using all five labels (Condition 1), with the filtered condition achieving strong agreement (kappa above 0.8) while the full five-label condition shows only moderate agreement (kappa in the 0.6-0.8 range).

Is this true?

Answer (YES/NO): YES